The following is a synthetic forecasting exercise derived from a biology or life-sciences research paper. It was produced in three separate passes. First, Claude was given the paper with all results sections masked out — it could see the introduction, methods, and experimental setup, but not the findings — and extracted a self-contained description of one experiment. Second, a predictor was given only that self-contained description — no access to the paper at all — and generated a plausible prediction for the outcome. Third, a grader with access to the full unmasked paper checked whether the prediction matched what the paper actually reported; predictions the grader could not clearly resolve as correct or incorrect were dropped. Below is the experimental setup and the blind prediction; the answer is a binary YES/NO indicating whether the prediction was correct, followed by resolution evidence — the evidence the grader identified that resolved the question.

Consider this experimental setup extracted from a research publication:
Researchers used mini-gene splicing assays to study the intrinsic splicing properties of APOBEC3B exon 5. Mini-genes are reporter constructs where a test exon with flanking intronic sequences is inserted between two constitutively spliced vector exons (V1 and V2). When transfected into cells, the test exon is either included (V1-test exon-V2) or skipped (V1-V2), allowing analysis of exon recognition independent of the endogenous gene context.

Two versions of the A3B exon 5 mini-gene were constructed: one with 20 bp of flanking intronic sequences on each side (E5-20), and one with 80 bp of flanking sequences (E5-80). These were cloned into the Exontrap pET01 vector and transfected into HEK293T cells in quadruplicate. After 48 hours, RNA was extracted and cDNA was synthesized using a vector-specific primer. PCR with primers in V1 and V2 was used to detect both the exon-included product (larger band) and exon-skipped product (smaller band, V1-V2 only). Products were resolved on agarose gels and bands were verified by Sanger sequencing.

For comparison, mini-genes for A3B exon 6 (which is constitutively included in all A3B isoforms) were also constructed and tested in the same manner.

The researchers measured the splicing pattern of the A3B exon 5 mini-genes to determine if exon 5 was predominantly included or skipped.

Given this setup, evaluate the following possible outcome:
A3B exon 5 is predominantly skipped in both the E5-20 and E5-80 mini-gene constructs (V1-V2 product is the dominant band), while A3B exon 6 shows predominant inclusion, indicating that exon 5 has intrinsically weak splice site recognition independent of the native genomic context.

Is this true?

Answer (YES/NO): NO